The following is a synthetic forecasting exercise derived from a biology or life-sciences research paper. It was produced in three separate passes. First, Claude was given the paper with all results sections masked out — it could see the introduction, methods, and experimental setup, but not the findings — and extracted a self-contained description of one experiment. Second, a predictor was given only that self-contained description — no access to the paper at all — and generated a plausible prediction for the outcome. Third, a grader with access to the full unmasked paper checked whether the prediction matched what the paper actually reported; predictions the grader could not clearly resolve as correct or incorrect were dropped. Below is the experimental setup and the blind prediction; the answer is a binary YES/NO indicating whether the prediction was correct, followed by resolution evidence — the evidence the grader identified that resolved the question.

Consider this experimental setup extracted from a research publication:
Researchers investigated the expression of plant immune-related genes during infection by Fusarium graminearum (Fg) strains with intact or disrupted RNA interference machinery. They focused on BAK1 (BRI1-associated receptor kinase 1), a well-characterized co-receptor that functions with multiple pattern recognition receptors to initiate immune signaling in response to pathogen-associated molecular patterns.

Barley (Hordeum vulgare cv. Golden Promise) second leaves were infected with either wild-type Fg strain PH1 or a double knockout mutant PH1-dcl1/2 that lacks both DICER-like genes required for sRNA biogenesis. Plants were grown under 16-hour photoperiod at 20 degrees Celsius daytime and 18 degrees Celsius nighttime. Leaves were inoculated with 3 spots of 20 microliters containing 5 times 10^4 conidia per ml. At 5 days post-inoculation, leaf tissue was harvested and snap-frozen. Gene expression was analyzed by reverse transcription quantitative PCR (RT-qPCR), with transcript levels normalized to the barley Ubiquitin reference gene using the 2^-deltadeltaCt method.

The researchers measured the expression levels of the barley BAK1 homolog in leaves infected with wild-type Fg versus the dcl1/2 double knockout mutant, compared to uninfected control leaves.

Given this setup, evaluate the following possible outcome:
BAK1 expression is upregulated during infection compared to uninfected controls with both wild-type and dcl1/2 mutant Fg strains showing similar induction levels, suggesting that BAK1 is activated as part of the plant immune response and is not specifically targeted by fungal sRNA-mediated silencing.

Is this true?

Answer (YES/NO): NO